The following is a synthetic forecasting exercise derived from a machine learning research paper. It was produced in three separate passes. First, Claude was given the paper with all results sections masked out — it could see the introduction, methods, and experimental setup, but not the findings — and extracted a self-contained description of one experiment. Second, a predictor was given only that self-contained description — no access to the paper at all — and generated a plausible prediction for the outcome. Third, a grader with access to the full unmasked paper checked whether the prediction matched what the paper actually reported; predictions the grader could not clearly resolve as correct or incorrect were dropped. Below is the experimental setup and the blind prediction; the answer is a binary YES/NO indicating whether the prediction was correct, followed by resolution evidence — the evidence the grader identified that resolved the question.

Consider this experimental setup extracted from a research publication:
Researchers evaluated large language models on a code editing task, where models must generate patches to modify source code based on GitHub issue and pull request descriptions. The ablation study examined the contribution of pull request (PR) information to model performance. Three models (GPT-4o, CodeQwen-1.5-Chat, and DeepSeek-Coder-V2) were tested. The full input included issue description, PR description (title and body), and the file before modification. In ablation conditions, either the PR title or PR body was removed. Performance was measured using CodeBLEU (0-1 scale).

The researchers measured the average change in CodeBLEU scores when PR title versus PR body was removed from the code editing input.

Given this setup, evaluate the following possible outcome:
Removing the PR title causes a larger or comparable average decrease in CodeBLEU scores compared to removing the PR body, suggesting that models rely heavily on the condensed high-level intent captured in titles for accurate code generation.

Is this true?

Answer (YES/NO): NO